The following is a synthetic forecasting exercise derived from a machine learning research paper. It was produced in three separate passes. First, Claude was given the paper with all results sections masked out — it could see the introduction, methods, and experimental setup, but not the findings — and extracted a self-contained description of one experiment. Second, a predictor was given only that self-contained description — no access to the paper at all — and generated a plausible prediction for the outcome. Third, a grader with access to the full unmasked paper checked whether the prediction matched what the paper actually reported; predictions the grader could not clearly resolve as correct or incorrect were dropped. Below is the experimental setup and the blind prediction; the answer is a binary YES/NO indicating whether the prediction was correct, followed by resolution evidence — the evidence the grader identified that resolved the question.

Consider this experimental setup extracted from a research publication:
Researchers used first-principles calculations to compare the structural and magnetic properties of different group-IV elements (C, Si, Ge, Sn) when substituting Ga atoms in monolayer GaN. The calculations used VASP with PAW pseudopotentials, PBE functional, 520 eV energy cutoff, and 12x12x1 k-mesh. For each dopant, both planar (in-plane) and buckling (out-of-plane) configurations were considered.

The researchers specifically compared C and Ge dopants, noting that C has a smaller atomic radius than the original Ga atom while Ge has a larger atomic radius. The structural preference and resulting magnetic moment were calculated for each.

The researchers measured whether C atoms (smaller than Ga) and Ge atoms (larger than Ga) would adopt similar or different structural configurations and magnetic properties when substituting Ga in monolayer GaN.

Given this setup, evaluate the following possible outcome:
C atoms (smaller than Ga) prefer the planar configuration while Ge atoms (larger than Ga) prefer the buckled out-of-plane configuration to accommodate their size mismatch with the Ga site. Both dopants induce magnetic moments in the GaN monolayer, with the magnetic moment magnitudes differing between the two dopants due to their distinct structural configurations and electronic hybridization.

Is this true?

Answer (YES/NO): NO